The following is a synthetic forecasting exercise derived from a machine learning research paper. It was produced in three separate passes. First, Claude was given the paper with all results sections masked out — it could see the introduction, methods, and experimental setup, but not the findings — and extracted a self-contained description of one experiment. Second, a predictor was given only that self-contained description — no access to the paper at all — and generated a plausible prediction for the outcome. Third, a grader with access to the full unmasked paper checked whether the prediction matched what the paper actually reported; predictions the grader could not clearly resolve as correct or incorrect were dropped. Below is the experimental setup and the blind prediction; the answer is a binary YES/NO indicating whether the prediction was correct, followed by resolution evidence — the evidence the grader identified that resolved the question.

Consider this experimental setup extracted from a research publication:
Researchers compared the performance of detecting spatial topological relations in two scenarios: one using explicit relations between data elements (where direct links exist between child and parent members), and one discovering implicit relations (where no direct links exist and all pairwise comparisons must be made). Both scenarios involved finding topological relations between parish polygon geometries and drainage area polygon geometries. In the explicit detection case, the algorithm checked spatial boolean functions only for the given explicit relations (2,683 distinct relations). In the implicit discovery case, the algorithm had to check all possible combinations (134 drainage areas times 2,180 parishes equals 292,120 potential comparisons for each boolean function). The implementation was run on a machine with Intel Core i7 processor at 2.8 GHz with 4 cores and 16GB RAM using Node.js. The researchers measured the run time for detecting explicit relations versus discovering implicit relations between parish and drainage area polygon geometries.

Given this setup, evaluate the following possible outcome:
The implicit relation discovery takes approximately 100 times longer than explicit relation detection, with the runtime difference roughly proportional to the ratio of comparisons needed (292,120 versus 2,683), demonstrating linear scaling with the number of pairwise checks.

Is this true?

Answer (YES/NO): NO